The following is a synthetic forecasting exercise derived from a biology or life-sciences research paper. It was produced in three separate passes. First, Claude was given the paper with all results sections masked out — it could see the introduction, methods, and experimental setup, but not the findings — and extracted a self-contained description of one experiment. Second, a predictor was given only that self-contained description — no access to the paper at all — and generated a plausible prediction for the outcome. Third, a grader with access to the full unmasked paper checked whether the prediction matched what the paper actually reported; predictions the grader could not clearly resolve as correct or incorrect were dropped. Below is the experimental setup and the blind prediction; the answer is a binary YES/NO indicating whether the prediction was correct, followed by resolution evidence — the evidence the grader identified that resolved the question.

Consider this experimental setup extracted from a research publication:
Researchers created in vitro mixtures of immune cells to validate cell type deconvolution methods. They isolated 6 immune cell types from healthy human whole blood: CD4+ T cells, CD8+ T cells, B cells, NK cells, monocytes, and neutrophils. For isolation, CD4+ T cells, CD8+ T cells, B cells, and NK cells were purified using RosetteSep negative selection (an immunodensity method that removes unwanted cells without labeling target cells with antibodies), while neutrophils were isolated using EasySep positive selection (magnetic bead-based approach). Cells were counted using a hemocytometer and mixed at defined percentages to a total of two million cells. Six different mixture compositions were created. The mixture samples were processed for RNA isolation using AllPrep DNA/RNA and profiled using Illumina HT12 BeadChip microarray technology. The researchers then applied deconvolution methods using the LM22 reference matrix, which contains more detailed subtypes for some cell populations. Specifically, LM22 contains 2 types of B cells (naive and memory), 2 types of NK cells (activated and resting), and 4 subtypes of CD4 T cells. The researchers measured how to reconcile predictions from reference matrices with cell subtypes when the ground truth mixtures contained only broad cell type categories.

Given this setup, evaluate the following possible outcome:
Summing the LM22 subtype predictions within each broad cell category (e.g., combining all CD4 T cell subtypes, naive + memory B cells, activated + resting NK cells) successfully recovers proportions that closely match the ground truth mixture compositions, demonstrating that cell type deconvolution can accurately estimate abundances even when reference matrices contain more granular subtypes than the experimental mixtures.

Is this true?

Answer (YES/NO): NO